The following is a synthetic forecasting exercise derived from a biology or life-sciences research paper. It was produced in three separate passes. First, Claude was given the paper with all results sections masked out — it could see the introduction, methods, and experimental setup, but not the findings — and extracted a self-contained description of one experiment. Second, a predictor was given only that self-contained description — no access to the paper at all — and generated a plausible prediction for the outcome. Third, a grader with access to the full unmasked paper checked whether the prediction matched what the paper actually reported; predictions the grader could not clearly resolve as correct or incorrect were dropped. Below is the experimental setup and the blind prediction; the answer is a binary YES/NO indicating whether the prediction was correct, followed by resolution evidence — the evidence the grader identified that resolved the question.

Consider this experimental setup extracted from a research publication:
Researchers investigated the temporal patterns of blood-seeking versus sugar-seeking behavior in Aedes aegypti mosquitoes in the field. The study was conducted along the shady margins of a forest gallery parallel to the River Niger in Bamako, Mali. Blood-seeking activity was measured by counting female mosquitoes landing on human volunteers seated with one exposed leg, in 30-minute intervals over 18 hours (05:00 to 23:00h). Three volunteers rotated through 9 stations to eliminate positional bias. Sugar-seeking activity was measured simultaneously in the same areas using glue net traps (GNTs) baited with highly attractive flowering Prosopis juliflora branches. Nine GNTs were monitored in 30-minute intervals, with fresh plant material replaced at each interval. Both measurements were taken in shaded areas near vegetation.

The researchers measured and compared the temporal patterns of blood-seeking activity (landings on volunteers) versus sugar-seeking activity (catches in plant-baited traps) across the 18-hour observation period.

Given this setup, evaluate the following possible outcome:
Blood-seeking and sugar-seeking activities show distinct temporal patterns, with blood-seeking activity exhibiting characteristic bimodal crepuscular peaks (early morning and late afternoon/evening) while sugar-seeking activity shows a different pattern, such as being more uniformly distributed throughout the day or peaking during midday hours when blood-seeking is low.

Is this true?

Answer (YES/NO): NO